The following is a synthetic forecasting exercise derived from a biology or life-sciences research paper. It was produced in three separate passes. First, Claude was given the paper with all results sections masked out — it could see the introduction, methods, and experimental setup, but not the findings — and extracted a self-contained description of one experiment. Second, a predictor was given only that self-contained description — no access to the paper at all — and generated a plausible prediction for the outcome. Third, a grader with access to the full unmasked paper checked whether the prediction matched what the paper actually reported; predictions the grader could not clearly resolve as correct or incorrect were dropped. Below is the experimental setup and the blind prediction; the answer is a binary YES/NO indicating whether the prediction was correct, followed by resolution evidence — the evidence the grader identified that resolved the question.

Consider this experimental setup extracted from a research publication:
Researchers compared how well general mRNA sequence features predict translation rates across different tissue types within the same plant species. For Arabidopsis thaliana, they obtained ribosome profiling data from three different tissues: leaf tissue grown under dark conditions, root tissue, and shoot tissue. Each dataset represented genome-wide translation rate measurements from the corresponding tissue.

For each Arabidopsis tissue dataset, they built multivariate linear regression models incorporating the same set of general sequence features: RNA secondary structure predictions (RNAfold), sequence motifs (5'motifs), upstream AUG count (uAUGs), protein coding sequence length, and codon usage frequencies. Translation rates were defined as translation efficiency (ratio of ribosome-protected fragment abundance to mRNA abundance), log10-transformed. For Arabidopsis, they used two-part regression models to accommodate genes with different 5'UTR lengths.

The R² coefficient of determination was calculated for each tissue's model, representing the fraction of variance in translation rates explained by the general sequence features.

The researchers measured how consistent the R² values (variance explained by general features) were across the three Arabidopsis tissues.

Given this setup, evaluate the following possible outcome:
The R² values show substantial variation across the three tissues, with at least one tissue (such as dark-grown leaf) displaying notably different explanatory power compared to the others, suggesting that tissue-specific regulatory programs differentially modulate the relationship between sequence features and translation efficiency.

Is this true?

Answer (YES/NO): NO